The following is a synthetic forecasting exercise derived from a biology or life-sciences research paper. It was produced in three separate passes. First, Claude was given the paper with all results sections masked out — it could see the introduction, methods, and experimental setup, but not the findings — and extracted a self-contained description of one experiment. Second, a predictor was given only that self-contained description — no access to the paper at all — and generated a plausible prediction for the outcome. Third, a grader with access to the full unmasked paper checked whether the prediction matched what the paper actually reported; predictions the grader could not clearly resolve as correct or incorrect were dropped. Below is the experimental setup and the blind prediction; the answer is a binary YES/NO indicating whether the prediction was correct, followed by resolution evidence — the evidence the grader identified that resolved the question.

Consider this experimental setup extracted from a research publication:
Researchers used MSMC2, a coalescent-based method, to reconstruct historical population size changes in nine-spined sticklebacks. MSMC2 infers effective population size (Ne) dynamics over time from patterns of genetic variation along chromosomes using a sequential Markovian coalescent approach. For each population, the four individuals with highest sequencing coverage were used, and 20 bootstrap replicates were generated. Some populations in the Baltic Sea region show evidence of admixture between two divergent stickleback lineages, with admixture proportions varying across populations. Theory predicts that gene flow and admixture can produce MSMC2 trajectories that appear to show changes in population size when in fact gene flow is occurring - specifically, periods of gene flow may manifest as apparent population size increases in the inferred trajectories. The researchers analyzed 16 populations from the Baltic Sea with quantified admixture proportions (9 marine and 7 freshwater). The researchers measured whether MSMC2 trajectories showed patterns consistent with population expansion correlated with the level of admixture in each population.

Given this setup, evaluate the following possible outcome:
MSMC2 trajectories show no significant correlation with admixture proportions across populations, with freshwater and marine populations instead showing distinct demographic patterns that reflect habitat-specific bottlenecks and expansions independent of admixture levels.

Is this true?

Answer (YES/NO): NO